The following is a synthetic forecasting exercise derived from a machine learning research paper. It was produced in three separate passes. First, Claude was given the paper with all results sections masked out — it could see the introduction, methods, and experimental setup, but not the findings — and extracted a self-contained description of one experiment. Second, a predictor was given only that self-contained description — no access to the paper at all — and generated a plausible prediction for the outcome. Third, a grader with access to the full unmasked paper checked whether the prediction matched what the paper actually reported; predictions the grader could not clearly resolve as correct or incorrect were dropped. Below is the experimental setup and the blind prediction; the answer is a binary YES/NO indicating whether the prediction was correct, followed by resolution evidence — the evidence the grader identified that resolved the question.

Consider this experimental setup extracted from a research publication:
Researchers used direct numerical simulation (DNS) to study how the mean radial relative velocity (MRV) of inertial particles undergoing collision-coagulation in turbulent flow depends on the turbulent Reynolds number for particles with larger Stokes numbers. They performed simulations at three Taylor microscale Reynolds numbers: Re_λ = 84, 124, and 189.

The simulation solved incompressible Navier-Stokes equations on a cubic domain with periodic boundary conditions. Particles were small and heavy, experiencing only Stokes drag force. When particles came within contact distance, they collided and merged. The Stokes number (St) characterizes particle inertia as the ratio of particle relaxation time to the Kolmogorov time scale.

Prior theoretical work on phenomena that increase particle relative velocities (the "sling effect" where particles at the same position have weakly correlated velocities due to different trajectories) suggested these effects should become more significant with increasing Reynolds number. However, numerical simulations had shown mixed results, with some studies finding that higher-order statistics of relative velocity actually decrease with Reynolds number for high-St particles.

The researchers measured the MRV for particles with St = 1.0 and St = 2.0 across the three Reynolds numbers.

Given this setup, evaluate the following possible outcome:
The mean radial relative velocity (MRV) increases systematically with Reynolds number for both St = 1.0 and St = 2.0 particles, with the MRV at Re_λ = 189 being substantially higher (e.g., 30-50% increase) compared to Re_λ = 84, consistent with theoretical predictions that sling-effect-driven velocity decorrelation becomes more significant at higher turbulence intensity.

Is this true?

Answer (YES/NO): NO